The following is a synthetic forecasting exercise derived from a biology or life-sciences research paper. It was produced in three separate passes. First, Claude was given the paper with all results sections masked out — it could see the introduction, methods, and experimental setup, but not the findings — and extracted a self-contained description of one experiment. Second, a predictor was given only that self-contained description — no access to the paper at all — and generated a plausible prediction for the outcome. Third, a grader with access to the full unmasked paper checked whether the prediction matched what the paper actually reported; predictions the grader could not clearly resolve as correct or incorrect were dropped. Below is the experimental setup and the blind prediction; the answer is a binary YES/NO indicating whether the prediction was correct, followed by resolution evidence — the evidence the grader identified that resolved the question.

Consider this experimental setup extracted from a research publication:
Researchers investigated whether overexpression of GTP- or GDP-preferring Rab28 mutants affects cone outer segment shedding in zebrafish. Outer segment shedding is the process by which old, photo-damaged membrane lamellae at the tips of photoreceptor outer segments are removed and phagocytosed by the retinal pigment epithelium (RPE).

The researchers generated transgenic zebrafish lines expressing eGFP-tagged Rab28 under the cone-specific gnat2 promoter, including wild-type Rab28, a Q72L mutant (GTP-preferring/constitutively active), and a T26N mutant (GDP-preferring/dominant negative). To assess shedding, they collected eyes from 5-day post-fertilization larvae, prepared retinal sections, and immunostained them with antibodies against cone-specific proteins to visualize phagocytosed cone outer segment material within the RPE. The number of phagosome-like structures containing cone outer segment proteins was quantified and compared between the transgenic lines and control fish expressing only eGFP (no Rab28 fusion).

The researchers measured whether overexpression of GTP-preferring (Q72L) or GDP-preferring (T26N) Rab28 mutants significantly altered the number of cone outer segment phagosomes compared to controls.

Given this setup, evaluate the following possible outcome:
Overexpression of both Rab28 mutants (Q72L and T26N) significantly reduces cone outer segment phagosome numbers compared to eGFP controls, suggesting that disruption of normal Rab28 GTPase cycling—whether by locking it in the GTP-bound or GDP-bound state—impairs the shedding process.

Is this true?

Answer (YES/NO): NO